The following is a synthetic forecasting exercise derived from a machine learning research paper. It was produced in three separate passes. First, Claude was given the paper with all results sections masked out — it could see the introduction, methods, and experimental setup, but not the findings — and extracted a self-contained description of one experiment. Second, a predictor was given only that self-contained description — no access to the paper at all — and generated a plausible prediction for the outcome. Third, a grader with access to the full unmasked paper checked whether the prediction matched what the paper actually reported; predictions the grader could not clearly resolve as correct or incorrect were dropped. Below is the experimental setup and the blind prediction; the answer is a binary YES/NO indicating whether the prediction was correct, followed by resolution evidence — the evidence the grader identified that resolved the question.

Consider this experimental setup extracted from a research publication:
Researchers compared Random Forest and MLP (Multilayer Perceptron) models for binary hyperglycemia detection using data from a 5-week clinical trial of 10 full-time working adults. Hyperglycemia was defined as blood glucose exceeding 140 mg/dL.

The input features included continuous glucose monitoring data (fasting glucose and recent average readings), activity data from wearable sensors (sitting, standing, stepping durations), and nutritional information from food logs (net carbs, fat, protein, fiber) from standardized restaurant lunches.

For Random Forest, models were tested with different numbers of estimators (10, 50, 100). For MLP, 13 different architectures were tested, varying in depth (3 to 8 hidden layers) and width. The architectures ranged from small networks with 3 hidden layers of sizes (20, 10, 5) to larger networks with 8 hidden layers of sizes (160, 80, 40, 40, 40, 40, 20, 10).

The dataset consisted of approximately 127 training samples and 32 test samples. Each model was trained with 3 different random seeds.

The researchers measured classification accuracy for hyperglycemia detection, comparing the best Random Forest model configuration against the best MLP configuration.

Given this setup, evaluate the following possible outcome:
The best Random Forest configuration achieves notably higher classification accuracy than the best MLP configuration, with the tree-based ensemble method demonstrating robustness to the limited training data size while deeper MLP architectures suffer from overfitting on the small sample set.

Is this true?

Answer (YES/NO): NO